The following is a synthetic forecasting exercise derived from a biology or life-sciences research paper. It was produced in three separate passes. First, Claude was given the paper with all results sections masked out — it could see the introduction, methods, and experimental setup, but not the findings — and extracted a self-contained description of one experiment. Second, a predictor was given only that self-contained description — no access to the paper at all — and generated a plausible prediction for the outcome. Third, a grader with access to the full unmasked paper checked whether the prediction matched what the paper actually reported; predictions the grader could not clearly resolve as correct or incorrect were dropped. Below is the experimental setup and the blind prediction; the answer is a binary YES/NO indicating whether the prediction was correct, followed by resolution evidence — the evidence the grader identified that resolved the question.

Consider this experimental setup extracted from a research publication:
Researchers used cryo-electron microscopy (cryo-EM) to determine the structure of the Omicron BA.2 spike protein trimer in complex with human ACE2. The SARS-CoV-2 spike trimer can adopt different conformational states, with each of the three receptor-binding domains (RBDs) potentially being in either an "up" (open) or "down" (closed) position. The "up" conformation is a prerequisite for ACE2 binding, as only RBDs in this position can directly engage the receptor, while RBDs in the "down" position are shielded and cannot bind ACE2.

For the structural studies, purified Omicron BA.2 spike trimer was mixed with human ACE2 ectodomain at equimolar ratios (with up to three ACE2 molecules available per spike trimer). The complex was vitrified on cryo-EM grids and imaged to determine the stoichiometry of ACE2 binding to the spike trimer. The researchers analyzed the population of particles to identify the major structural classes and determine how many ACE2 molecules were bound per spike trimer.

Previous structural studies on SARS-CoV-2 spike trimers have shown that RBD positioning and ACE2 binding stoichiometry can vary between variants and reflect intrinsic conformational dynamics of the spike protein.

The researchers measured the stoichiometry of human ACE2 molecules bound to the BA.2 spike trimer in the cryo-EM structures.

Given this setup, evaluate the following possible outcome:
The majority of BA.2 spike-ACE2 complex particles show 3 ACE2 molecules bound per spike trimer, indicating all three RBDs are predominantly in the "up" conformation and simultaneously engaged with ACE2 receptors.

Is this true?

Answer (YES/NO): NO